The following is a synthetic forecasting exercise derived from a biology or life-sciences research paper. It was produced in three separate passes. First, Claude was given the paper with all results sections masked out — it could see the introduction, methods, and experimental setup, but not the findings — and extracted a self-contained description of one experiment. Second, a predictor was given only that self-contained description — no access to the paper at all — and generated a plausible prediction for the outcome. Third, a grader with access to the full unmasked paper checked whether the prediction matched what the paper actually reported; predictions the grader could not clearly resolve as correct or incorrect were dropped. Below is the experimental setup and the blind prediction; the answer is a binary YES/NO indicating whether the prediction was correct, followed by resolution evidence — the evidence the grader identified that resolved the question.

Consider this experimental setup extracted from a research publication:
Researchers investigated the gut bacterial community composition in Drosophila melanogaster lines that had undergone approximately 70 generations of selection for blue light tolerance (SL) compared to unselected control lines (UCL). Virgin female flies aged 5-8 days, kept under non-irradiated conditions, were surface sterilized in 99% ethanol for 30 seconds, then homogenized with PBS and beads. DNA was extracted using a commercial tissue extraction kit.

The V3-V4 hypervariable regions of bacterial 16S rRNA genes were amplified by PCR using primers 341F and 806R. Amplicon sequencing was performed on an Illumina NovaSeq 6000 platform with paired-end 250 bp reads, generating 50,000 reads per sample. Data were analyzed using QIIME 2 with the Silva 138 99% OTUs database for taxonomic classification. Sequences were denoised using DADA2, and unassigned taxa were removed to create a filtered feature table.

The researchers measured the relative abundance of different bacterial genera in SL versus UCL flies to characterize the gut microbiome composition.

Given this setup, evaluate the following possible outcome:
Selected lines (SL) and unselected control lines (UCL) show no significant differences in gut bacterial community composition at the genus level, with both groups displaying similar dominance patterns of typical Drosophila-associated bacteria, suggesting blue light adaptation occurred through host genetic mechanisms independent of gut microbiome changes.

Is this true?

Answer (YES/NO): NO